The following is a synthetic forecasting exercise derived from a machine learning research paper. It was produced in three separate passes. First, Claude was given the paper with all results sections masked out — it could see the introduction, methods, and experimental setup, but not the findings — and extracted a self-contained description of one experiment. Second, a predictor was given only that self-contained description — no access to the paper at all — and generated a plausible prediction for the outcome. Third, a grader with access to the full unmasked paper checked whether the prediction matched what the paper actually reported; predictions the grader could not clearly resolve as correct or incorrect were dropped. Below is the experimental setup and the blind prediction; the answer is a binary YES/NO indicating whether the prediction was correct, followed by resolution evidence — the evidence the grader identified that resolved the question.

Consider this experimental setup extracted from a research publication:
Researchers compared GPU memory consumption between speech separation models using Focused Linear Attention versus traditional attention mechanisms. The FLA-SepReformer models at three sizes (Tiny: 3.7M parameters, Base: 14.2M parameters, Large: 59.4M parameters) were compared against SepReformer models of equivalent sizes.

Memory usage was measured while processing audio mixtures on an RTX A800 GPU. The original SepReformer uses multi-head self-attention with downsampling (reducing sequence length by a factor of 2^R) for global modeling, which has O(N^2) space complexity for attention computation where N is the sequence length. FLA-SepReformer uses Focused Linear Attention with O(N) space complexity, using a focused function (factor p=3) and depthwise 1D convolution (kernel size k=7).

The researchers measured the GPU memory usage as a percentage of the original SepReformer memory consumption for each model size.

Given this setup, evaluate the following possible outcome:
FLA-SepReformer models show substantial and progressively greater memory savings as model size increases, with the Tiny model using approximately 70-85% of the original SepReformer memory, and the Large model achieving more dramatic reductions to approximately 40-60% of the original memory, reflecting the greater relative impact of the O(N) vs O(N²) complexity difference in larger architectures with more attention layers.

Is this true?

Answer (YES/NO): NO